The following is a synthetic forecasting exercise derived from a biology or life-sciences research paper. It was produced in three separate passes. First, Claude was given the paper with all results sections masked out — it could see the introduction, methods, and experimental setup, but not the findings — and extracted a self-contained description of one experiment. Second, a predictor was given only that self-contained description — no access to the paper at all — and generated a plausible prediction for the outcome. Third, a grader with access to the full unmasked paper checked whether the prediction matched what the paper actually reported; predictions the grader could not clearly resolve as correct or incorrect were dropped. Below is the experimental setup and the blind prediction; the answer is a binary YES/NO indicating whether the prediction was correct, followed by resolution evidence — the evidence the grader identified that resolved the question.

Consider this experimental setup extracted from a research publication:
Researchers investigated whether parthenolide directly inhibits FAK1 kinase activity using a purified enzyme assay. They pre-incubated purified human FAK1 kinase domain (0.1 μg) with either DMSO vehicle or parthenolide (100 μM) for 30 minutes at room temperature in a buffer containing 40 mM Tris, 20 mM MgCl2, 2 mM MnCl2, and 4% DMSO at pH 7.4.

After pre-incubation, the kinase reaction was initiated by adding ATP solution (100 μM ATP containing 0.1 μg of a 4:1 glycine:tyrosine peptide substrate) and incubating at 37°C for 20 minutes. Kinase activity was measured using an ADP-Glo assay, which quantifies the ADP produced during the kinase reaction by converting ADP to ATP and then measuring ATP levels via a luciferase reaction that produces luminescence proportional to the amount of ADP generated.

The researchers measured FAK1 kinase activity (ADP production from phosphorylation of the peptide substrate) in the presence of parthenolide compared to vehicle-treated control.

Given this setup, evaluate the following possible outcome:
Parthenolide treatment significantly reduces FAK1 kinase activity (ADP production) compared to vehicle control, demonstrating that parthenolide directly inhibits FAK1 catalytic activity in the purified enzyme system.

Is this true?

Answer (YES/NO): YES